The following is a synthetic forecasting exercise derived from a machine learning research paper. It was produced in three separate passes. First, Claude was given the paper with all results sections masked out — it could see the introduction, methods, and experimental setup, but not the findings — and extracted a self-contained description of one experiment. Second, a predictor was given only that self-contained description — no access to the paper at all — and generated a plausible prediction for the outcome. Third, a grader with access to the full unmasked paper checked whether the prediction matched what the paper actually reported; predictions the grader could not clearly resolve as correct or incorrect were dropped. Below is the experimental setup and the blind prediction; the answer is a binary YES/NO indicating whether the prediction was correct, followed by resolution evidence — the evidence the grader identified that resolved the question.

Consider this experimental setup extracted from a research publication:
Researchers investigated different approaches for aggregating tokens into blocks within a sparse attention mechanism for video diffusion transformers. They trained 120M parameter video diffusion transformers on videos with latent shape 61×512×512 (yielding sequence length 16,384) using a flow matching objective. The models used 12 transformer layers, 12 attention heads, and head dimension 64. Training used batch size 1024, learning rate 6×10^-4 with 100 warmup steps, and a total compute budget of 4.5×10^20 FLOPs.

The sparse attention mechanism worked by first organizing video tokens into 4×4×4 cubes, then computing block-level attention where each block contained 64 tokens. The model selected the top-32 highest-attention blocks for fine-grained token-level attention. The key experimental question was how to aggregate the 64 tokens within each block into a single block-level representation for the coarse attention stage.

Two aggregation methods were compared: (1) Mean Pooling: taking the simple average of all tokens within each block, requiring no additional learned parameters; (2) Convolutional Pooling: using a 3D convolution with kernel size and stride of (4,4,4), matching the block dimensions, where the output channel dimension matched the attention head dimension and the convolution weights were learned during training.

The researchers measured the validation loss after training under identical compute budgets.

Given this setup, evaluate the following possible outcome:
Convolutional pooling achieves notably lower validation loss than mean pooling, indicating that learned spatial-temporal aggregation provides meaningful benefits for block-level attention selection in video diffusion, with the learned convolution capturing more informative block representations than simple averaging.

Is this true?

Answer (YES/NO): NO